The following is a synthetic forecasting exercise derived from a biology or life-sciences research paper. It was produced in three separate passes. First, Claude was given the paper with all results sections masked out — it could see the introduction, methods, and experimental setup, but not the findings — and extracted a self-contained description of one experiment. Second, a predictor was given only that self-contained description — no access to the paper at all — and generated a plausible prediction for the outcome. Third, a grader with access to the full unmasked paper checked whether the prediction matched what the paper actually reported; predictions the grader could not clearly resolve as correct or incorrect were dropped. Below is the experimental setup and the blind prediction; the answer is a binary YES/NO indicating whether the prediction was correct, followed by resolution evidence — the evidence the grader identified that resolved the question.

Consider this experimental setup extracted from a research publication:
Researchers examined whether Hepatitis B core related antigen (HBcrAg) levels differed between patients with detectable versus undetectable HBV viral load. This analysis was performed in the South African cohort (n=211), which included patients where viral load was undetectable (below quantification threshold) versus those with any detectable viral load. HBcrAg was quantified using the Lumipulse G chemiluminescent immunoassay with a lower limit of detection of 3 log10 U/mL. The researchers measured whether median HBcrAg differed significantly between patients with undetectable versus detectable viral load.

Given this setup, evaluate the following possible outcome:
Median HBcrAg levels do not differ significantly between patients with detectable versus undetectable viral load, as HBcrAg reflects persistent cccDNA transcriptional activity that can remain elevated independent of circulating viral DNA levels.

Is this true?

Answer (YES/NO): NO